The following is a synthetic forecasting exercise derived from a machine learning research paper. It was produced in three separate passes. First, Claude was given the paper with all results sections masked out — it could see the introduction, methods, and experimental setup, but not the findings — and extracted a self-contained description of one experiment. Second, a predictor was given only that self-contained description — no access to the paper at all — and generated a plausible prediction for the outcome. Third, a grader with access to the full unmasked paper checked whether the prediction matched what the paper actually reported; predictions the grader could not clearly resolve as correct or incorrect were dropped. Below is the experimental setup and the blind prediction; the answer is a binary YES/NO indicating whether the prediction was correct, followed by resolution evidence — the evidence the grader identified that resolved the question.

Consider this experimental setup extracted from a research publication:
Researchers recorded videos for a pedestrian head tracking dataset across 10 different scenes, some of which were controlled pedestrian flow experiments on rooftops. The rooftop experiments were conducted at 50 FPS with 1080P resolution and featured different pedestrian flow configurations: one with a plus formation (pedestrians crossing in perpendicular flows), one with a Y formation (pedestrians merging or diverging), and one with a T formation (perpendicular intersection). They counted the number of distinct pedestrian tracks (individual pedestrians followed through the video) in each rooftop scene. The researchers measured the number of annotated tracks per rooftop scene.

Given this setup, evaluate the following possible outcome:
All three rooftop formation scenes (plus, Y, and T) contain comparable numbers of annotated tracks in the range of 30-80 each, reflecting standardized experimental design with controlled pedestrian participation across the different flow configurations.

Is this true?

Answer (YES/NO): NO